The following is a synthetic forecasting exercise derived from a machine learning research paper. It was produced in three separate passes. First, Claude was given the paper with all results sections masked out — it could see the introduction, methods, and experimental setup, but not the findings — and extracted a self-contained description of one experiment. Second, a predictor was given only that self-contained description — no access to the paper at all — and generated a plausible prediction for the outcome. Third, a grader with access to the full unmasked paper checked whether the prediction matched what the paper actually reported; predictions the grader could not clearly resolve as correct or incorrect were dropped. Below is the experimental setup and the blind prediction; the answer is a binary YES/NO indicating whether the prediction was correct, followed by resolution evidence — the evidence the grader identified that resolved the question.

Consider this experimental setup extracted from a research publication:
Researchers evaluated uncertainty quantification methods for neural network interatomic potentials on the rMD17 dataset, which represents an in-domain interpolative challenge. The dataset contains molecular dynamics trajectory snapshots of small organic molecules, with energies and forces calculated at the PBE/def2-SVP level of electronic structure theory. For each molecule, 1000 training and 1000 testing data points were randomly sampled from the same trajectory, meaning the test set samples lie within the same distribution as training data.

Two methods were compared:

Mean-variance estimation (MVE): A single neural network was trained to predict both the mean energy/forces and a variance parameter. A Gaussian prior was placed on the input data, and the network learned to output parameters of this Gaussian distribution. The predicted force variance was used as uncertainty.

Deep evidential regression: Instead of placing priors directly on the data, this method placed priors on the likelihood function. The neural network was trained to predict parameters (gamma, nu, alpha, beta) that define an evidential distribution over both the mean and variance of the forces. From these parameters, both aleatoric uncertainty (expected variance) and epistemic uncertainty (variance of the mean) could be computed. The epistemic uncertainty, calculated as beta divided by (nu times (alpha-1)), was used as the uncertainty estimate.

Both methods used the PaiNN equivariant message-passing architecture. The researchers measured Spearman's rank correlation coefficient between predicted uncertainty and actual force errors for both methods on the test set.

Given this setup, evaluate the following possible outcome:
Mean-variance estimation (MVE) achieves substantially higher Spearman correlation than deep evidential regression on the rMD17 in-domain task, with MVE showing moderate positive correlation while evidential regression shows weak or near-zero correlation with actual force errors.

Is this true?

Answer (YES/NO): NO